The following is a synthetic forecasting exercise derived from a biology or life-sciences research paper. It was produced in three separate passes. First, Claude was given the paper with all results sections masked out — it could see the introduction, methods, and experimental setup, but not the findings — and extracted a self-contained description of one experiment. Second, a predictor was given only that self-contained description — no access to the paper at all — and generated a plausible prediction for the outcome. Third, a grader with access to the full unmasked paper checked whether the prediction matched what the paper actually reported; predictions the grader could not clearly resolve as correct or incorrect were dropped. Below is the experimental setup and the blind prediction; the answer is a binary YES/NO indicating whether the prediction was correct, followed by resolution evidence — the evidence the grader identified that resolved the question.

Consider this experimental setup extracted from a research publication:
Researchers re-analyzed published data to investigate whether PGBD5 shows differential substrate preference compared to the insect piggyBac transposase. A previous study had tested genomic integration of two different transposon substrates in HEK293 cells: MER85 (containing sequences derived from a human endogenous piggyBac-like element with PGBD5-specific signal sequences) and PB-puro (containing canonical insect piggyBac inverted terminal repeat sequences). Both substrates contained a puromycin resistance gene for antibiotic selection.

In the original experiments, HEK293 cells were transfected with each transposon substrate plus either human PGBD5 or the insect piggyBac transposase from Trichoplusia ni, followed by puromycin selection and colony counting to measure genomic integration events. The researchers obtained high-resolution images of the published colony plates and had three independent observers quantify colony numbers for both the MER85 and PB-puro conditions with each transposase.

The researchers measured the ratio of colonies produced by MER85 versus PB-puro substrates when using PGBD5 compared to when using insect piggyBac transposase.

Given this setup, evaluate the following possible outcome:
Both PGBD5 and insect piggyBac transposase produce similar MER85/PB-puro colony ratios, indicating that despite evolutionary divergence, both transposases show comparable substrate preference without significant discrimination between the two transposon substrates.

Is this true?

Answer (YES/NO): NO